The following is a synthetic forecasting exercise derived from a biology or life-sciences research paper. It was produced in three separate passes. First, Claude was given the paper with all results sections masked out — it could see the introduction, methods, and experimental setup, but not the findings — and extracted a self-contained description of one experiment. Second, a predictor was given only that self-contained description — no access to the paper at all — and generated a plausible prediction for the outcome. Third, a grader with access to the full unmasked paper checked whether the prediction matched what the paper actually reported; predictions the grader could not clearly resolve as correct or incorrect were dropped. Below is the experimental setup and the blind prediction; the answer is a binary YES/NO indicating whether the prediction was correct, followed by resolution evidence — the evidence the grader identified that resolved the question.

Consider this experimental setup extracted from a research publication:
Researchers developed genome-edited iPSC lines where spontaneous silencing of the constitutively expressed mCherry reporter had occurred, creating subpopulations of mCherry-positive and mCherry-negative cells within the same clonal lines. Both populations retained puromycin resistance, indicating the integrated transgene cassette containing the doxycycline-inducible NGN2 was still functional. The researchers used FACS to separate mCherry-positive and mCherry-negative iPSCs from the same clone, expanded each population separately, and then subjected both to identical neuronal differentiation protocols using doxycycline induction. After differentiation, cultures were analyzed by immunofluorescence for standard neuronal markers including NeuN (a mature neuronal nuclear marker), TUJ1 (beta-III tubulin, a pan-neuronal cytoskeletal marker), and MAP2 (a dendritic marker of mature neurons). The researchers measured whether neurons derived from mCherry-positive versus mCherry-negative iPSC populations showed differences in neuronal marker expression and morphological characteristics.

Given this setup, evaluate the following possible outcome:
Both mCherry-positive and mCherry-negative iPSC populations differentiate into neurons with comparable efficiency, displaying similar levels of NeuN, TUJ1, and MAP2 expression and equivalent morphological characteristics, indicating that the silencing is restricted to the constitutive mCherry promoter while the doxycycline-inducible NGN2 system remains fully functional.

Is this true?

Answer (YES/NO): YES